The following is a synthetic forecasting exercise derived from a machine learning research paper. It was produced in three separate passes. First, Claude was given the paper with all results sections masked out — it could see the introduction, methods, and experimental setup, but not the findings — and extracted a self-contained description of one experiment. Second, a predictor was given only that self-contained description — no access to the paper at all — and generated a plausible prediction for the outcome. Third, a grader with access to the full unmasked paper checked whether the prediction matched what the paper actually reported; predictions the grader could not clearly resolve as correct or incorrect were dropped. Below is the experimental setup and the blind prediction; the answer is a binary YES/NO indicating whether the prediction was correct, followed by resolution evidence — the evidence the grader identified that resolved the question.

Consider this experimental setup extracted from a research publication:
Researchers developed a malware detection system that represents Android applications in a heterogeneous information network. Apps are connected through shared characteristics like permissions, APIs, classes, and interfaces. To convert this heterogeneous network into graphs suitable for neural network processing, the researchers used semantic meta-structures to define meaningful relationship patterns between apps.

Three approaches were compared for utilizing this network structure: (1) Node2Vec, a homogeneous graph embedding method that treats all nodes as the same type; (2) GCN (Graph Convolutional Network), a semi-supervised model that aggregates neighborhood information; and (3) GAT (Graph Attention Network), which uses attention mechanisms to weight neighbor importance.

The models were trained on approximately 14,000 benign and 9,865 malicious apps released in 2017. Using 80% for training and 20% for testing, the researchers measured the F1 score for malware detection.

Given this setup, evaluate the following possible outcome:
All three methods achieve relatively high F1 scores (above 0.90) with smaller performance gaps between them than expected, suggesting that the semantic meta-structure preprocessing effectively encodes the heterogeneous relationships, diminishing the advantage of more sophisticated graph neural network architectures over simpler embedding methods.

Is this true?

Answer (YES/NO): NO